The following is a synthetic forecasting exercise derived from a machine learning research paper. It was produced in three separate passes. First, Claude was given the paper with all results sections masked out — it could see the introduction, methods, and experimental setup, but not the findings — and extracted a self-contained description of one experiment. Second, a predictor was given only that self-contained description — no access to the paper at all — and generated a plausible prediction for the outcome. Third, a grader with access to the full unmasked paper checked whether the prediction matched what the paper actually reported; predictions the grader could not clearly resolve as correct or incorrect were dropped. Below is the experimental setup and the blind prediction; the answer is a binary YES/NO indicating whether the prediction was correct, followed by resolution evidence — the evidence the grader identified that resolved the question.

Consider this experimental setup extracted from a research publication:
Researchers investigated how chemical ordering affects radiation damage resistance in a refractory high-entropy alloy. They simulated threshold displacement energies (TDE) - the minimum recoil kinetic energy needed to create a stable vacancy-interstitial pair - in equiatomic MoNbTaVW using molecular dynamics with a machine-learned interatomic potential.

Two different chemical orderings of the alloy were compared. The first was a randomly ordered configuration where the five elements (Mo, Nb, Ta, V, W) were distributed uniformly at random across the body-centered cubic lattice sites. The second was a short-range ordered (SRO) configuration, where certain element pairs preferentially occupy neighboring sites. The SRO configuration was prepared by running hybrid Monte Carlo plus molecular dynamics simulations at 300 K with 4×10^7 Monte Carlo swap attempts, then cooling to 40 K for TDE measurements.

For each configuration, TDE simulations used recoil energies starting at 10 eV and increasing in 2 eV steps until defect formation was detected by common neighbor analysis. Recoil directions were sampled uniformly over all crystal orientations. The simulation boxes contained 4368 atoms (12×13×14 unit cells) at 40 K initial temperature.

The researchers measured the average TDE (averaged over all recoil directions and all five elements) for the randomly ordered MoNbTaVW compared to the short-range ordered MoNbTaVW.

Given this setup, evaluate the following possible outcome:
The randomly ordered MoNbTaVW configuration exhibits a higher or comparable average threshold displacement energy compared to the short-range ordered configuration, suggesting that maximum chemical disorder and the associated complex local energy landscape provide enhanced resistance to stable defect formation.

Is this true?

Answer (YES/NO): NO